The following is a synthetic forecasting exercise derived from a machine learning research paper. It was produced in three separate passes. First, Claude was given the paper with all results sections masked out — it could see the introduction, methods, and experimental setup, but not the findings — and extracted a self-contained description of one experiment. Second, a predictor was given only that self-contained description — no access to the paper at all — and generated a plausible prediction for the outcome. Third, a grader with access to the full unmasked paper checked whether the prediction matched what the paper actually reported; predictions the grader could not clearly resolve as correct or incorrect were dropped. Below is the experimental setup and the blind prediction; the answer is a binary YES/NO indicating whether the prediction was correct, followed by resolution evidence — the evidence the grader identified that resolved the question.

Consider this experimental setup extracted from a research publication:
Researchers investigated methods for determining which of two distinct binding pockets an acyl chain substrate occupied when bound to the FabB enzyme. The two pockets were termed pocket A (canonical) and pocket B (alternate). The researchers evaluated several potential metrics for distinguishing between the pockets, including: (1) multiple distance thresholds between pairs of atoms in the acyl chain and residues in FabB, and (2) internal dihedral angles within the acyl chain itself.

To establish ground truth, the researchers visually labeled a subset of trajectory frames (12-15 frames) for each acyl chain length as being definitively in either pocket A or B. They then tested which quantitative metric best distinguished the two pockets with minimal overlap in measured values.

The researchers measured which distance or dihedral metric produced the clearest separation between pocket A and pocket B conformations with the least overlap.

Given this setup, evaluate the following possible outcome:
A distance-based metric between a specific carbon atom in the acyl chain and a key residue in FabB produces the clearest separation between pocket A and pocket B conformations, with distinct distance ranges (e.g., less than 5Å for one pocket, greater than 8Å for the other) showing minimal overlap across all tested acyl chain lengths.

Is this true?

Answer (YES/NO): YES